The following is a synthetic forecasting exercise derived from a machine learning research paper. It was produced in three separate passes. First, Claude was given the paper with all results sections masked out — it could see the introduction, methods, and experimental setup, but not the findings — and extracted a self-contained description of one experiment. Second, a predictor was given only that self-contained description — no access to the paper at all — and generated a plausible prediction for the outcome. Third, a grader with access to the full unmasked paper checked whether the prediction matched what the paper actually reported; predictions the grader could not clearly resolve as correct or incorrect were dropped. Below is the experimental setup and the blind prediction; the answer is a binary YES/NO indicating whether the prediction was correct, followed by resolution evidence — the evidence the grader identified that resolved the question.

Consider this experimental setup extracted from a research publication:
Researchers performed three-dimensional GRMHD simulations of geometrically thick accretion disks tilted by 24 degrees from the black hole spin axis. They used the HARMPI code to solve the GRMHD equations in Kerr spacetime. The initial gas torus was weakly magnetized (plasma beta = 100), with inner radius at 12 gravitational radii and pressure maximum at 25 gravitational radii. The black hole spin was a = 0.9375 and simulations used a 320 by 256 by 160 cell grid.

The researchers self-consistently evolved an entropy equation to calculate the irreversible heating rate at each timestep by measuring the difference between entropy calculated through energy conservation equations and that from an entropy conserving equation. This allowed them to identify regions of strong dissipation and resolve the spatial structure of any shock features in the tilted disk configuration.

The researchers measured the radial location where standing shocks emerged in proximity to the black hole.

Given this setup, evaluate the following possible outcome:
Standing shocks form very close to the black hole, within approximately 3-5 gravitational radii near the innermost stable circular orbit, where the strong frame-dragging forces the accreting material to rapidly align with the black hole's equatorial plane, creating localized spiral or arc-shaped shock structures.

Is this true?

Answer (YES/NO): NO